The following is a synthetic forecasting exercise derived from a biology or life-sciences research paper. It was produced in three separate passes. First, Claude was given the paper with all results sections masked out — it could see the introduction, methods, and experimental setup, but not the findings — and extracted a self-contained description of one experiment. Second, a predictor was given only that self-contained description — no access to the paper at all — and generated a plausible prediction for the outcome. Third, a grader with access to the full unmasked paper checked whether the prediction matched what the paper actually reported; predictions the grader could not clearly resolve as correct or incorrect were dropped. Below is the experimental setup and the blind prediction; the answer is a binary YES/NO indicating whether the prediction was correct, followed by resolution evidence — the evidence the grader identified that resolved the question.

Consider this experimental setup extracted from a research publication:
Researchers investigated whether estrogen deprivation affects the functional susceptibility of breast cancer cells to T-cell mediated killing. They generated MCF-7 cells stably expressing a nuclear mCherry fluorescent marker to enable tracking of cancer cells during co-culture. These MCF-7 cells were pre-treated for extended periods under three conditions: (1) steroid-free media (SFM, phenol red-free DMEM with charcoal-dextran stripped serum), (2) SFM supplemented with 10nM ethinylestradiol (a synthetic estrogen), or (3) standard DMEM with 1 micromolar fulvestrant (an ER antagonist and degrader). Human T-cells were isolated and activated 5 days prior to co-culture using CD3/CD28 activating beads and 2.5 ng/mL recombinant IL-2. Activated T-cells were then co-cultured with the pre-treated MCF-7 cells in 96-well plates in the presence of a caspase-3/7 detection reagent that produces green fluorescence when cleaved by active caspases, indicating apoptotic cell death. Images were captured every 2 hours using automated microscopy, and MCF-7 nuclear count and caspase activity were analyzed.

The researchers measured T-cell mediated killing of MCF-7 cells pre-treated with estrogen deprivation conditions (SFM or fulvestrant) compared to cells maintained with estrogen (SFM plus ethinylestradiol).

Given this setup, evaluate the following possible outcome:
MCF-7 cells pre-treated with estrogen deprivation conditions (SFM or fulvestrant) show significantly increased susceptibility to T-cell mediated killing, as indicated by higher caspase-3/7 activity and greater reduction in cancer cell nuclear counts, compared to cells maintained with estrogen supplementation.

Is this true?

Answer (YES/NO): NO